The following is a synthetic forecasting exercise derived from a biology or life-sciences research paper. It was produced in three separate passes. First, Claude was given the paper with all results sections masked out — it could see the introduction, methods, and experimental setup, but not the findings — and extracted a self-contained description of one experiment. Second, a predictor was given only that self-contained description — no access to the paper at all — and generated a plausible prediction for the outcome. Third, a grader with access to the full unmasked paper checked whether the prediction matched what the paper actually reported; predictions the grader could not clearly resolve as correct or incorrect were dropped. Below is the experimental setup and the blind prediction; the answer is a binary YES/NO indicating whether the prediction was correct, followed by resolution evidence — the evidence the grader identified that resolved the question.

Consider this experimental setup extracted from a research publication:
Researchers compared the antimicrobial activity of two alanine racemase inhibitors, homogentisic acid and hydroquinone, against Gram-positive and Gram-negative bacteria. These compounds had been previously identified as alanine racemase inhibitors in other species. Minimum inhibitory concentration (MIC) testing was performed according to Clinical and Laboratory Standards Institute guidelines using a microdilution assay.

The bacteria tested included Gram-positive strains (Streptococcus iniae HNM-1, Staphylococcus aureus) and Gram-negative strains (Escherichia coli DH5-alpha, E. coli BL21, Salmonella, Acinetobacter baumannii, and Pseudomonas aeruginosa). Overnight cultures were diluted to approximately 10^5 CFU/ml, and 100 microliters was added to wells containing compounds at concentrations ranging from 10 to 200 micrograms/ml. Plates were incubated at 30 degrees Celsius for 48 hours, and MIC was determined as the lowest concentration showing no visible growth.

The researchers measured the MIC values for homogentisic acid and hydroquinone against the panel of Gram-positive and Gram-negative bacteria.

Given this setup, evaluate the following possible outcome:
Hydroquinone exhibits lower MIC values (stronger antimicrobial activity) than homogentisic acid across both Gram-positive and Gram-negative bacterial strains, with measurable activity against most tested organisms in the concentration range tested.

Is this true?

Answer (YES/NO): YES